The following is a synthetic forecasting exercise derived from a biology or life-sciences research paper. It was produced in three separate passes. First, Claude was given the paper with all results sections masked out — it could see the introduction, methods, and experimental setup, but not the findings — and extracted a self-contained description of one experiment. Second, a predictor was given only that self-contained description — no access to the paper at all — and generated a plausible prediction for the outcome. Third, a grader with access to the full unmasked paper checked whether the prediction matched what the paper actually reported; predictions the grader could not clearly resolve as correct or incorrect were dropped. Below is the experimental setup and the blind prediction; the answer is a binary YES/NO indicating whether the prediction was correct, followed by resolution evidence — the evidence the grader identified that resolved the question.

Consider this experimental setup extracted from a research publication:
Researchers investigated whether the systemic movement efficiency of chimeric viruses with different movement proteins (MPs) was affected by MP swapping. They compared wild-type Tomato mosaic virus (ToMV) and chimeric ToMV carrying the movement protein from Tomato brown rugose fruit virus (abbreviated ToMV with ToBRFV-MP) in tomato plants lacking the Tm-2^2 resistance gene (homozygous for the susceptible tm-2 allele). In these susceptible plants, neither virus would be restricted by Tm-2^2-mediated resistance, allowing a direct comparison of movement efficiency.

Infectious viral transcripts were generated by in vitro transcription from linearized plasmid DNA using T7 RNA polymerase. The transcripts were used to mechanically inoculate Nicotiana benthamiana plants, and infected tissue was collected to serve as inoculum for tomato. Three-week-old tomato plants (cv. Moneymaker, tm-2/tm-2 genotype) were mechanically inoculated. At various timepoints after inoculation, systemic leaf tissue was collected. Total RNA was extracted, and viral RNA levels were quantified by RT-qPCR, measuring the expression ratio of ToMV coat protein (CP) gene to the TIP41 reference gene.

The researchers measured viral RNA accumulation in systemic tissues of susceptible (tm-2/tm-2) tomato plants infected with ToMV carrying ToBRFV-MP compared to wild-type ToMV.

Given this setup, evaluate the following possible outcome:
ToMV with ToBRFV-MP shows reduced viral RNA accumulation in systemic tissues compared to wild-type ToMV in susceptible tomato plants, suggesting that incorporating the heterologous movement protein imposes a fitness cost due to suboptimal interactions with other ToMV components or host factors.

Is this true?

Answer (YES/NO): YES